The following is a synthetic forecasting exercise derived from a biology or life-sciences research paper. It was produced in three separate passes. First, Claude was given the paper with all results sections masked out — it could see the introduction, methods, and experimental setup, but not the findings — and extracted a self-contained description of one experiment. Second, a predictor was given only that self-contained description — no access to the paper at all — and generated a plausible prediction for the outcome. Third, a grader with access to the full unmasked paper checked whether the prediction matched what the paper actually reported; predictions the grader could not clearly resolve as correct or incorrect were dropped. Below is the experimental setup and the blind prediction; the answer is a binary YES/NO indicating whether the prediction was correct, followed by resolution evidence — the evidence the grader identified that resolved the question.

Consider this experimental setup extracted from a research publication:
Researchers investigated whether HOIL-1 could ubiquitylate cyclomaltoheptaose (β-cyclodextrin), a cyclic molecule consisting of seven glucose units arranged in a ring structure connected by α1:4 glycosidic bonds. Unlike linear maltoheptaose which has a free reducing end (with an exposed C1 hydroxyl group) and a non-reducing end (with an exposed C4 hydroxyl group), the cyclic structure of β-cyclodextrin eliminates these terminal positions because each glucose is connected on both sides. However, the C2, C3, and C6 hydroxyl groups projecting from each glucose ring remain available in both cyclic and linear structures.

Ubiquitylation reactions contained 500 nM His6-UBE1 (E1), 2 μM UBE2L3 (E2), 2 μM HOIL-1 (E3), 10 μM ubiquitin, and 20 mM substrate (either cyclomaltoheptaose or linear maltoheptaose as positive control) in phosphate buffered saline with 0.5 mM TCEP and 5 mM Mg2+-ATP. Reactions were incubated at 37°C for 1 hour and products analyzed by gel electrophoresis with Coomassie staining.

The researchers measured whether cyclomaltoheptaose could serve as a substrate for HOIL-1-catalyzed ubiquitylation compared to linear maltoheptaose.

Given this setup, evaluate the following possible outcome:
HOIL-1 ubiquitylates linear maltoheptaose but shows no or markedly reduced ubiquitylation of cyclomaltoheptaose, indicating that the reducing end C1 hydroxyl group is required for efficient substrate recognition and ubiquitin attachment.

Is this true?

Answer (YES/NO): NO